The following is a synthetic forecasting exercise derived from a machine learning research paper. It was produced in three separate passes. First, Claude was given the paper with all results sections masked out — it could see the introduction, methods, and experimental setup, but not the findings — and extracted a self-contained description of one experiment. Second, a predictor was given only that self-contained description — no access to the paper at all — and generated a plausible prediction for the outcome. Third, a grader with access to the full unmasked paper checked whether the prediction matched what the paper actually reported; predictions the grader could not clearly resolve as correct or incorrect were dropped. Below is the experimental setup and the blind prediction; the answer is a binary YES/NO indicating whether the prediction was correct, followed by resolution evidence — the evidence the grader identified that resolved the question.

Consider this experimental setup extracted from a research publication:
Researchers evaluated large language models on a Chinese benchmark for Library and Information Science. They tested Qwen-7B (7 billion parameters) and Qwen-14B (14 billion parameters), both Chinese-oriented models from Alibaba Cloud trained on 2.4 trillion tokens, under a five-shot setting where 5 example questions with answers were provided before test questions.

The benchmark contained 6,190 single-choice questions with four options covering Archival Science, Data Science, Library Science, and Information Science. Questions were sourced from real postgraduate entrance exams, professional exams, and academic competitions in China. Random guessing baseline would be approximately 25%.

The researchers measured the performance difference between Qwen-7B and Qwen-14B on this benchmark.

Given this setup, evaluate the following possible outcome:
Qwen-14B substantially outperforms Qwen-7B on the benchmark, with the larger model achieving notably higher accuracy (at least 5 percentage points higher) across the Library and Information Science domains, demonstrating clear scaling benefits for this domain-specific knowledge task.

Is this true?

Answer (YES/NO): YES